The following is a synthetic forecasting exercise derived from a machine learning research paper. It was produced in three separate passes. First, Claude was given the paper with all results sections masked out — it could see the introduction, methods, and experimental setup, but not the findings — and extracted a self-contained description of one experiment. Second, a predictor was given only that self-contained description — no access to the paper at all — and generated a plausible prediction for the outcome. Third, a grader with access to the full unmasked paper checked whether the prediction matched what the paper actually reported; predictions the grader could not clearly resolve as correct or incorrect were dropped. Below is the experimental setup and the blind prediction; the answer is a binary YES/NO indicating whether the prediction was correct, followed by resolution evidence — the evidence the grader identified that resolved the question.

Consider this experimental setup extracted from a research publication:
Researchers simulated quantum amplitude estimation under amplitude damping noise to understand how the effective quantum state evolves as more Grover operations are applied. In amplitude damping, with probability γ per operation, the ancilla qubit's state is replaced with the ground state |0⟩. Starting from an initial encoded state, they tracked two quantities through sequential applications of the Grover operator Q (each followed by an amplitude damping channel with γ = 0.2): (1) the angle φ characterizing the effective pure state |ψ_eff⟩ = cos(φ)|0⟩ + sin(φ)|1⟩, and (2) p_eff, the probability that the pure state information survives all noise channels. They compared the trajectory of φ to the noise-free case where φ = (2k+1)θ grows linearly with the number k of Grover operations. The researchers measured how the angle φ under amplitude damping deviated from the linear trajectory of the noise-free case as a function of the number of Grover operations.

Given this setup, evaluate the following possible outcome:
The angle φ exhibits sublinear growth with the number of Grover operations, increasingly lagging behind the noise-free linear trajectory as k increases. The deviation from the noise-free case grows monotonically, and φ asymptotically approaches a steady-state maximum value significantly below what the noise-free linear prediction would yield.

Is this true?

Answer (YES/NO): NO